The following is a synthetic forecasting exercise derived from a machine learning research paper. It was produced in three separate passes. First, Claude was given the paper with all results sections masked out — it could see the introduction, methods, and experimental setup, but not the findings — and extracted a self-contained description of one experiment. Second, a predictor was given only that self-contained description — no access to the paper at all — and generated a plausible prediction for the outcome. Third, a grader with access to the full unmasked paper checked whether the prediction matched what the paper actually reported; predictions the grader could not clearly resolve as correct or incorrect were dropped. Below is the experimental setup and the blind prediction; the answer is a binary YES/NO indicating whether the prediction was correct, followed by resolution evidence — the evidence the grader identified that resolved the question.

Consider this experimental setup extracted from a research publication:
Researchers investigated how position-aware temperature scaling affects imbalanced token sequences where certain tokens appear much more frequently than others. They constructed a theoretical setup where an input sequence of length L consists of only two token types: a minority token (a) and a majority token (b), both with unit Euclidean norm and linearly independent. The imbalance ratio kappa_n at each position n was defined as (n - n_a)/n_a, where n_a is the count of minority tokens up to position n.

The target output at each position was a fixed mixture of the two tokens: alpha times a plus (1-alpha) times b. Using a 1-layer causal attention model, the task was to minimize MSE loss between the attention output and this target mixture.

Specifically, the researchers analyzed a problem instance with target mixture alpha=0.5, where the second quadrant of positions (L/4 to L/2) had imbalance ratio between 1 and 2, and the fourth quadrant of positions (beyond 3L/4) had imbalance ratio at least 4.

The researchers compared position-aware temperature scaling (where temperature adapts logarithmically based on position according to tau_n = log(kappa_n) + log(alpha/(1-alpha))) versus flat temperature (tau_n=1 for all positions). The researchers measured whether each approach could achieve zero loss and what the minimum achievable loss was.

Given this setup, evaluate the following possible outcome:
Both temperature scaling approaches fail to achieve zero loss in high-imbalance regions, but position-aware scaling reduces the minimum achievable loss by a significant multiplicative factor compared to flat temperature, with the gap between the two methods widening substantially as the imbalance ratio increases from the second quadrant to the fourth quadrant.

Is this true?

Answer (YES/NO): NO